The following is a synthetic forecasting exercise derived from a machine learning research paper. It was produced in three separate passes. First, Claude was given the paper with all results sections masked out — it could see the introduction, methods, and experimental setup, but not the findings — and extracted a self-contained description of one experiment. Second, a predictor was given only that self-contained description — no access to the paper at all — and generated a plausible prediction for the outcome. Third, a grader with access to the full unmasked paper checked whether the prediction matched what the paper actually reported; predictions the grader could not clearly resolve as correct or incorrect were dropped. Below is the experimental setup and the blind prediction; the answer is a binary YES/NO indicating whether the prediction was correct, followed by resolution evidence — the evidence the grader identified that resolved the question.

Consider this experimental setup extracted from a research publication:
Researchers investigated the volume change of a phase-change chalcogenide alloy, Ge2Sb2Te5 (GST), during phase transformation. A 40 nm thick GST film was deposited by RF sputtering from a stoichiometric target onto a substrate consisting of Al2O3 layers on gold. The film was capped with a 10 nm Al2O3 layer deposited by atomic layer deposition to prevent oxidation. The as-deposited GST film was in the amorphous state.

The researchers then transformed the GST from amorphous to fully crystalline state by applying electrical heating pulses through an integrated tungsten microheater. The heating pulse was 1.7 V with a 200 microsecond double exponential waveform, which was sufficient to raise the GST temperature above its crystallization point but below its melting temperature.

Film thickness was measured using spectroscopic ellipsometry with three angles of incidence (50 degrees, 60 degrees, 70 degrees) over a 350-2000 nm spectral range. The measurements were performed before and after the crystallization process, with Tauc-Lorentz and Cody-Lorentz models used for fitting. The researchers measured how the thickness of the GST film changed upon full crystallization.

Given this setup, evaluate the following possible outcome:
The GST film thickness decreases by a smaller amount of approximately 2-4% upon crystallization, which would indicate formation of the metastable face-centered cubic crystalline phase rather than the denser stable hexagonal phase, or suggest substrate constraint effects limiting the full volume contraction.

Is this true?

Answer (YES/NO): NO